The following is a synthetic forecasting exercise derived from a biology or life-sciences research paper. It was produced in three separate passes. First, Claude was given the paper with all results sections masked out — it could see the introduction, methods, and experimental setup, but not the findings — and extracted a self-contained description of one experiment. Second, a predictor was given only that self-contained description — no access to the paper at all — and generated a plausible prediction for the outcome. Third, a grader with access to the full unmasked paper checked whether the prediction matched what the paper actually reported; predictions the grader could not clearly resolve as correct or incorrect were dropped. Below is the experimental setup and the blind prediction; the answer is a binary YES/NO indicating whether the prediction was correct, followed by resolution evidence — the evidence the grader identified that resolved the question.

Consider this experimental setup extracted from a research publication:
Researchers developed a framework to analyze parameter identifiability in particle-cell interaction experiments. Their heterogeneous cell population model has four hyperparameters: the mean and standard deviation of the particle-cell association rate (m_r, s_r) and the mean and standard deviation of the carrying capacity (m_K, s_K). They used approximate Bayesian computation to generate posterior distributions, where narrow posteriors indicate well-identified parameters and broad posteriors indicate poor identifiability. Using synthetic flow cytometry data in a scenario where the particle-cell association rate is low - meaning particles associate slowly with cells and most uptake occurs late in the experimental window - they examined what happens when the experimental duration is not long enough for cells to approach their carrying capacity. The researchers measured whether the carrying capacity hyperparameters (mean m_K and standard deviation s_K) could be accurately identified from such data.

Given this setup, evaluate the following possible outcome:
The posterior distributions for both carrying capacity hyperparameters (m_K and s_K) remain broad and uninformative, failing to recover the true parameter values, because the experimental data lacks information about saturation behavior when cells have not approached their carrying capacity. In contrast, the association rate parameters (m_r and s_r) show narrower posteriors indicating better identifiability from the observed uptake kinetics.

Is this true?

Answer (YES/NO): YES